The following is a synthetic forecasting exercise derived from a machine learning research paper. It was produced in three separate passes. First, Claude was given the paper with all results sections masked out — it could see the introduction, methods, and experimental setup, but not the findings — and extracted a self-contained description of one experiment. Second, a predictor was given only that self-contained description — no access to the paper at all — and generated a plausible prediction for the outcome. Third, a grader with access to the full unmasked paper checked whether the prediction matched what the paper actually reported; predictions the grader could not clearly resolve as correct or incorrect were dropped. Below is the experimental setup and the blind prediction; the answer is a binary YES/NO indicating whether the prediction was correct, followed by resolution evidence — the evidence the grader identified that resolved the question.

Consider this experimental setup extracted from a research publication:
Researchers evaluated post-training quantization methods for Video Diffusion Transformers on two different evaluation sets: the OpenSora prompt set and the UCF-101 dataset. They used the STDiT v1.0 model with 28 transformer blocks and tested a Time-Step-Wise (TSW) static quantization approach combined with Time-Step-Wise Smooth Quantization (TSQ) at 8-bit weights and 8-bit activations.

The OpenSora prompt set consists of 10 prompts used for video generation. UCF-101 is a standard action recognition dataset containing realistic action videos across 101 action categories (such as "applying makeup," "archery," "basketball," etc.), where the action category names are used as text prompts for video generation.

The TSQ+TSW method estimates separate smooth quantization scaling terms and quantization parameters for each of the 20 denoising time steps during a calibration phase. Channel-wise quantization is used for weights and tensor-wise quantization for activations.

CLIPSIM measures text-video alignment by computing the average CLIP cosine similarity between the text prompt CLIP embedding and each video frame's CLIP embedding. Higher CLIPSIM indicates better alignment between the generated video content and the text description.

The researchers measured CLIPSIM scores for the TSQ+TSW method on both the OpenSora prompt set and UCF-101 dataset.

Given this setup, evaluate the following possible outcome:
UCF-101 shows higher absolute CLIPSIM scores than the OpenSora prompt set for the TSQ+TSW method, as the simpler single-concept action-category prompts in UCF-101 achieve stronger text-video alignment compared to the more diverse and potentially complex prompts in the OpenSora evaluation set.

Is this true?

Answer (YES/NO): YES